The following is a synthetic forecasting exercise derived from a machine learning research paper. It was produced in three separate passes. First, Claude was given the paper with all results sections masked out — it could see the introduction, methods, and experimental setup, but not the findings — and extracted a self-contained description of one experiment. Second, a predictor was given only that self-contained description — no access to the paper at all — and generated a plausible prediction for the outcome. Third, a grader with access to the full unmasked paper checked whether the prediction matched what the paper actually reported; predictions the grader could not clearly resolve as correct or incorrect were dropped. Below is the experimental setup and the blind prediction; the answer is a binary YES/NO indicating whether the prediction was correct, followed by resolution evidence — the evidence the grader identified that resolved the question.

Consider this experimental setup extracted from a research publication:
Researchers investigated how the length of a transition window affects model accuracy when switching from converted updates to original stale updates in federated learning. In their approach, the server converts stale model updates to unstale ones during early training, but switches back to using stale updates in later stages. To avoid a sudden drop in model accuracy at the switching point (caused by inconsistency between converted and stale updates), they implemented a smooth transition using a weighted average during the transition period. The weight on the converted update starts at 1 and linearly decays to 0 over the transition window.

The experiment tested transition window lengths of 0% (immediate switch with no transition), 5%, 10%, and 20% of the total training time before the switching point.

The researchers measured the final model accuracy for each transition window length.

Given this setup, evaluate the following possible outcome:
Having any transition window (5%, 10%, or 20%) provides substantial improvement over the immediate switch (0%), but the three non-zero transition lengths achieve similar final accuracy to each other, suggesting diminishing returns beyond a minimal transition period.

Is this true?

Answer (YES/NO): NO